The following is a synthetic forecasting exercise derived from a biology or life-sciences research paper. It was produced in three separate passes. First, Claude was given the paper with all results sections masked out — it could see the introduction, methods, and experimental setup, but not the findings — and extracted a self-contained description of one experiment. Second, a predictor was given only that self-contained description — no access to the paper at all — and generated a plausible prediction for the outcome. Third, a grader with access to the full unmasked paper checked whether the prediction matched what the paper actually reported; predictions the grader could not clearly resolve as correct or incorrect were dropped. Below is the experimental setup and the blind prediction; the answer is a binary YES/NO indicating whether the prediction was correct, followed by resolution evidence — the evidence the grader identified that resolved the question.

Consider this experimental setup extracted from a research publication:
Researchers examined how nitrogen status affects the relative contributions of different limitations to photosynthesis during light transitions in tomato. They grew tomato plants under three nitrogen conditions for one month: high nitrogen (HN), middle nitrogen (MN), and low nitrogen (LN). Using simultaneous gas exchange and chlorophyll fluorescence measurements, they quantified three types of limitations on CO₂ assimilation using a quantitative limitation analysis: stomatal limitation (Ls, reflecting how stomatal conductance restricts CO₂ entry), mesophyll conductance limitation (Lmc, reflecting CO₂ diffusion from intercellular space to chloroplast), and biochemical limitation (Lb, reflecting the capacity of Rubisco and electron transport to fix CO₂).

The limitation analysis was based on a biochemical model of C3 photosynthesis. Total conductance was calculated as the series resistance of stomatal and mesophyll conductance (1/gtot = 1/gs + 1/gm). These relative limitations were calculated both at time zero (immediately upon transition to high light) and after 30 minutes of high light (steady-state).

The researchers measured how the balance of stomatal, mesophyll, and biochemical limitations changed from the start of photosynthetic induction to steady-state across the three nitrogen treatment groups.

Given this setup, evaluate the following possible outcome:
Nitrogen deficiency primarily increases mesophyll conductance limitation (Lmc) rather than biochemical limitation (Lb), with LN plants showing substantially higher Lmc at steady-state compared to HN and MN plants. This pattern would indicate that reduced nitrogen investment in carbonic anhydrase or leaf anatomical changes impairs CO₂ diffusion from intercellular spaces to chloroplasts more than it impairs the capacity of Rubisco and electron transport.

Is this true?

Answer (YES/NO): NO